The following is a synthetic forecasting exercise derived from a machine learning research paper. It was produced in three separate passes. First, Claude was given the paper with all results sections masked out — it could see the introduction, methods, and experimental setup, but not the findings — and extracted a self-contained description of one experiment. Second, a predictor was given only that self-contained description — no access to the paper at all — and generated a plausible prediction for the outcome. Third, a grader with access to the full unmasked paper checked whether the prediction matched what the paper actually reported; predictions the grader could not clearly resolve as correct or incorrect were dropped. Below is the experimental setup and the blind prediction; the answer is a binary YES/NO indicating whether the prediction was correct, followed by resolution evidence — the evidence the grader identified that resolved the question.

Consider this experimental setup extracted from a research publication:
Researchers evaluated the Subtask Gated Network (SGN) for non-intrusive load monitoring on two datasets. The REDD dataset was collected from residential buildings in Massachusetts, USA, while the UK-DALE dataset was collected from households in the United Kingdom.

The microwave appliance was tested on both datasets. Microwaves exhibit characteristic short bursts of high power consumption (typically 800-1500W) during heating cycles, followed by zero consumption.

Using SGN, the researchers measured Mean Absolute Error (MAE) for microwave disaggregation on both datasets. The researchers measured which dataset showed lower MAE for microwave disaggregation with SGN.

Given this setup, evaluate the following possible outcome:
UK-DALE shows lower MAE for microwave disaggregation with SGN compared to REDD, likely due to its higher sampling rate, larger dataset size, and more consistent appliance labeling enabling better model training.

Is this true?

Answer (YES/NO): YES